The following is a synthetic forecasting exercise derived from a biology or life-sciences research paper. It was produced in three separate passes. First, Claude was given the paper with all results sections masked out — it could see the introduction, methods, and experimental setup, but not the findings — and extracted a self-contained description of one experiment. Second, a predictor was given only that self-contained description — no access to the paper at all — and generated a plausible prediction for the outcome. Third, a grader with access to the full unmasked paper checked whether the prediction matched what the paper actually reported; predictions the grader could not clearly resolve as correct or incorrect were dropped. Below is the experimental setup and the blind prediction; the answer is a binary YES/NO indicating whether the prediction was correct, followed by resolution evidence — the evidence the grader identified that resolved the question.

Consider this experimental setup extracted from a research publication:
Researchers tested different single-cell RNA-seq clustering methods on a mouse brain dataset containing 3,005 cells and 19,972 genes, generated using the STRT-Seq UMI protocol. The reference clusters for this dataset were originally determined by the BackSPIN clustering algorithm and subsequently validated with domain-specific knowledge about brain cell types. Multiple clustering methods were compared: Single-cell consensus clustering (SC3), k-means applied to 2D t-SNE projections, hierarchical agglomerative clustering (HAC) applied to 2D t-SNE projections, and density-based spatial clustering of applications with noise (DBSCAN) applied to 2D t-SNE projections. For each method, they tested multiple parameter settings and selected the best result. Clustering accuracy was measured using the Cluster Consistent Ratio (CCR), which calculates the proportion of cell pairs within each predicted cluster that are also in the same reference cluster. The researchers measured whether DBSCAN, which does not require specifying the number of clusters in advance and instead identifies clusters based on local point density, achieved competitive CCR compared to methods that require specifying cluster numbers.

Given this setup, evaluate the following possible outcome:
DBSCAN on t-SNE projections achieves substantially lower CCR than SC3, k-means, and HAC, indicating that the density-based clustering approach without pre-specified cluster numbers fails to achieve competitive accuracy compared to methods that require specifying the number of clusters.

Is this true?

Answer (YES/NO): NO